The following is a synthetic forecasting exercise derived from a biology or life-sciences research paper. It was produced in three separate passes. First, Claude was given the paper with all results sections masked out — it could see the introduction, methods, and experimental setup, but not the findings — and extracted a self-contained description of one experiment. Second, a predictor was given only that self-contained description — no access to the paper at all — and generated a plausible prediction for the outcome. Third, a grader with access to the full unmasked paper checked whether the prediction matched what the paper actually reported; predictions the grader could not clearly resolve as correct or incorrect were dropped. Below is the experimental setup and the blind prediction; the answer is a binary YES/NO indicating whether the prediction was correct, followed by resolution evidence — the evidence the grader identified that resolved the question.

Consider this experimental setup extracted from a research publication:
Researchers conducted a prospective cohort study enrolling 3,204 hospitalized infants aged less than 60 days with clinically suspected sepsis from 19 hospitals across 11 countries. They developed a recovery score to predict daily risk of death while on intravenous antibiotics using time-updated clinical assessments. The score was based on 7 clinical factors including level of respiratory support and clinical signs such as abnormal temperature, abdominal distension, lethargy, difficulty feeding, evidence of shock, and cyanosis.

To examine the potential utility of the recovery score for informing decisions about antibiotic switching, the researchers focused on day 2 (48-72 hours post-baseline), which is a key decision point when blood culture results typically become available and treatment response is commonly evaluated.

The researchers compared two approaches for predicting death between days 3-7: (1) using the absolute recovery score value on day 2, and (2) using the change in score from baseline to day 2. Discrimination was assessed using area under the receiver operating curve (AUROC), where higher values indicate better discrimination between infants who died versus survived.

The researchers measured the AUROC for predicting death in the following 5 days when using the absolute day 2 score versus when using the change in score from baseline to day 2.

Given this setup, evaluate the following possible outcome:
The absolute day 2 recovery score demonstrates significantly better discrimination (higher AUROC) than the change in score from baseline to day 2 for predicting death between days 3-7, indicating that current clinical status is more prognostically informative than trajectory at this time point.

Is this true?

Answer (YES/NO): YES